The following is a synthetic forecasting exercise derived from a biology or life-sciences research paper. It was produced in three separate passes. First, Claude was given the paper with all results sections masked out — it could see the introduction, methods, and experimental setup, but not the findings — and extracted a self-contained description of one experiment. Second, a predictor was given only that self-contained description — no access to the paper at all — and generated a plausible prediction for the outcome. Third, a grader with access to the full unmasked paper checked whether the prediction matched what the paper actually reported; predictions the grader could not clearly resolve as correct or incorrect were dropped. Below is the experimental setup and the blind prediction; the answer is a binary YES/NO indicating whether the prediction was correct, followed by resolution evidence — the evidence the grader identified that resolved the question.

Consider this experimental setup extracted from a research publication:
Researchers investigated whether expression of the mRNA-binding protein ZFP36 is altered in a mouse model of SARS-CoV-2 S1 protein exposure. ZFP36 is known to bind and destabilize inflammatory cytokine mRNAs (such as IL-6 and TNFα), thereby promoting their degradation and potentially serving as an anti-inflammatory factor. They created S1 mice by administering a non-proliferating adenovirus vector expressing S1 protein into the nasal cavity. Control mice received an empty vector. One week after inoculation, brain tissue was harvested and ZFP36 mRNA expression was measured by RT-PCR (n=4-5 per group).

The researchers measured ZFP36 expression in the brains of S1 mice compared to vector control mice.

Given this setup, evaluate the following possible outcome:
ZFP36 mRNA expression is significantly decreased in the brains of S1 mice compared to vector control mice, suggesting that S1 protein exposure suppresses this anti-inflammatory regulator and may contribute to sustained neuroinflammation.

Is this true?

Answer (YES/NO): YES